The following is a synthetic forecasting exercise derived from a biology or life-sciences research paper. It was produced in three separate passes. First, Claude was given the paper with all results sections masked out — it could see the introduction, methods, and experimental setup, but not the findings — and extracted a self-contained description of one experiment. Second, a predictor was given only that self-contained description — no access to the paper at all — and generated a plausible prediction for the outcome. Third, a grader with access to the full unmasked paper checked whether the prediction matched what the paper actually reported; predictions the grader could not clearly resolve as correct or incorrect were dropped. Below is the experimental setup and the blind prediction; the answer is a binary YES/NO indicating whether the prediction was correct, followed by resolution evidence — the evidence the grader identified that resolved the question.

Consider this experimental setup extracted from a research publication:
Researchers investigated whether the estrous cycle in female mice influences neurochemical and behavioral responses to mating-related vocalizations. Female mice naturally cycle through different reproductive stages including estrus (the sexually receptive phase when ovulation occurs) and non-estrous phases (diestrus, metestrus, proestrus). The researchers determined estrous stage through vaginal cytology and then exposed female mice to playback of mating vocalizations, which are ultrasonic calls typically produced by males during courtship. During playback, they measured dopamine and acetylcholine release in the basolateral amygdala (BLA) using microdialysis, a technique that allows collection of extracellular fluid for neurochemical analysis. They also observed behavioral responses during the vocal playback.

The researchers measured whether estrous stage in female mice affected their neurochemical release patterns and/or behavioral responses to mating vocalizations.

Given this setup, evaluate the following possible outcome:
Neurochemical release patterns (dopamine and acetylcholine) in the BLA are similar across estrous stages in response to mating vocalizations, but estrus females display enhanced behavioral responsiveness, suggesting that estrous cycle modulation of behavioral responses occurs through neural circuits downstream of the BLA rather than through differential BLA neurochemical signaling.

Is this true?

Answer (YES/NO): NO